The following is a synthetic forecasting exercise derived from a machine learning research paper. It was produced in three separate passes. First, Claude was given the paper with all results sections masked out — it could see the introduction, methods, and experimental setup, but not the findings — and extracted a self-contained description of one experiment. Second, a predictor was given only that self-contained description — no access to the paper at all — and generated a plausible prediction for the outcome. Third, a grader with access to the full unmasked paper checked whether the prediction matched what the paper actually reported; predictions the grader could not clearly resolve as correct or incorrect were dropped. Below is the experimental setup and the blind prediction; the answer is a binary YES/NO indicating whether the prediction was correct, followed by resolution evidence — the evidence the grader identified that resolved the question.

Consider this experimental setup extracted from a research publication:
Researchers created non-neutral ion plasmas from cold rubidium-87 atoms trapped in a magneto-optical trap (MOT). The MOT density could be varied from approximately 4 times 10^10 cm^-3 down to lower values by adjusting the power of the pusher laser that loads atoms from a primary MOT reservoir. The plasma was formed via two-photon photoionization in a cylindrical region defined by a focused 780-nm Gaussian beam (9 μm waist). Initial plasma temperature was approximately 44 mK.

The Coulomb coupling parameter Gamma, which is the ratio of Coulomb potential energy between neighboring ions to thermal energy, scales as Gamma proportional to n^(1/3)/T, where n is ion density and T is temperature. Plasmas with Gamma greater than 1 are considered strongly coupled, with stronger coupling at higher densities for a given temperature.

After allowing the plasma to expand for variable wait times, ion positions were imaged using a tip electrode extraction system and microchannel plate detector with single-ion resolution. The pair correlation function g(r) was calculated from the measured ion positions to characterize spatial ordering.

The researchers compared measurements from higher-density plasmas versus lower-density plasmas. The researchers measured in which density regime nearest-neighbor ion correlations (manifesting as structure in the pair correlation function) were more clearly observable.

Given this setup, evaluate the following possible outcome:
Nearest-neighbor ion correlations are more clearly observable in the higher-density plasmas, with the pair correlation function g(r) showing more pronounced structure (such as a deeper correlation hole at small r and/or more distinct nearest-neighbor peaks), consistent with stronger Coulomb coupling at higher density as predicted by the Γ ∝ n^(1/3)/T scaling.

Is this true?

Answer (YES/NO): NO